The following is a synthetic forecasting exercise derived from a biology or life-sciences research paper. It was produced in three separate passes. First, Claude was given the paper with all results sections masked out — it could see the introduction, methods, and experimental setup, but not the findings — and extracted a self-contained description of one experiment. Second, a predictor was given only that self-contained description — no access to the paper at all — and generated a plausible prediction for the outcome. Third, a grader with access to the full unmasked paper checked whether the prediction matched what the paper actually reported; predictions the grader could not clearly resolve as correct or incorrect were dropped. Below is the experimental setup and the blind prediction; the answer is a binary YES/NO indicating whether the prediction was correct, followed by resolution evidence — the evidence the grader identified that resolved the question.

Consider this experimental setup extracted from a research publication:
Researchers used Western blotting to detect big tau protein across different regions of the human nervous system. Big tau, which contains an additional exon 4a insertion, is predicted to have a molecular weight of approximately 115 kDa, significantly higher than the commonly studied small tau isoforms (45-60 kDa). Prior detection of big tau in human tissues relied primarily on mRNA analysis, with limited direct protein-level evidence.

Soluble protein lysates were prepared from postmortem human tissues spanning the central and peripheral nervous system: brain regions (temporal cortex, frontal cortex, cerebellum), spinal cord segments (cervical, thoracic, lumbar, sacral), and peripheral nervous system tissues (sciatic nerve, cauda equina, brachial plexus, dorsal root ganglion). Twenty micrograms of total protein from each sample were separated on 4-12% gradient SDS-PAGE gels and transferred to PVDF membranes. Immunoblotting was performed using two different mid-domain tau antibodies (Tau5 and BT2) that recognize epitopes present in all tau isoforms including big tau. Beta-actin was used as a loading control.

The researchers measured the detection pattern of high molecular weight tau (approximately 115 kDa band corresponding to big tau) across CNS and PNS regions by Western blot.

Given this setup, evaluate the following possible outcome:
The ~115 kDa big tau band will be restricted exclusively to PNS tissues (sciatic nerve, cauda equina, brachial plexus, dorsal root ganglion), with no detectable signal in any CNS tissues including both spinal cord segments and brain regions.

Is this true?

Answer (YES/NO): NO